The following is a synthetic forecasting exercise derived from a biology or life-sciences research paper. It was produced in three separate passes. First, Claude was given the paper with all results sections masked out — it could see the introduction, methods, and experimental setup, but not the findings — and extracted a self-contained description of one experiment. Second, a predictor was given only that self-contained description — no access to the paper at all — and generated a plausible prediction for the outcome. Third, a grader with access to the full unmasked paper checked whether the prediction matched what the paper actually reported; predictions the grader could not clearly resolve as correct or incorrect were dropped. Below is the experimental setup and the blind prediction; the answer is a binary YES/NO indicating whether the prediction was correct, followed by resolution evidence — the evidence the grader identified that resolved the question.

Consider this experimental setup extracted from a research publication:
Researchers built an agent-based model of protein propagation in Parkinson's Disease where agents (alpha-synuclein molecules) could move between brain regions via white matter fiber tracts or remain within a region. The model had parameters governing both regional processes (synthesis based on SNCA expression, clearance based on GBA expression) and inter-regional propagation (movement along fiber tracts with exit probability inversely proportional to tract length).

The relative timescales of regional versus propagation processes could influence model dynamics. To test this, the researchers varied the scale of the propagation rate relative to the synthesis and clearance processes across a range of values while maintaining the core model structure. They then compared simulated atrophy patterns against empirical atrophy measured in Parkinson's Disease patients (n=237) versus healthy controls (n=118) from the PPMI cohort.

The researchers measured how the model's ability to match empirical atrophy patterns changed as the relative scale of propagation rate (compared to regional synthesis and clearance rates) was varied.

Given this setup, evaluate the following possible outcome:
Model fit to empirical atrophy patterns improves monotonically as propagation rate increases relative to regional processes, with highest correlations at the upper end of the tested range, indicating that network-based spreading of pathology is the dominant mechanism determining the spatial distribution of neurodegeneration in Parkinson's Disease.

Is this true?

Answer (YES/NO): NO